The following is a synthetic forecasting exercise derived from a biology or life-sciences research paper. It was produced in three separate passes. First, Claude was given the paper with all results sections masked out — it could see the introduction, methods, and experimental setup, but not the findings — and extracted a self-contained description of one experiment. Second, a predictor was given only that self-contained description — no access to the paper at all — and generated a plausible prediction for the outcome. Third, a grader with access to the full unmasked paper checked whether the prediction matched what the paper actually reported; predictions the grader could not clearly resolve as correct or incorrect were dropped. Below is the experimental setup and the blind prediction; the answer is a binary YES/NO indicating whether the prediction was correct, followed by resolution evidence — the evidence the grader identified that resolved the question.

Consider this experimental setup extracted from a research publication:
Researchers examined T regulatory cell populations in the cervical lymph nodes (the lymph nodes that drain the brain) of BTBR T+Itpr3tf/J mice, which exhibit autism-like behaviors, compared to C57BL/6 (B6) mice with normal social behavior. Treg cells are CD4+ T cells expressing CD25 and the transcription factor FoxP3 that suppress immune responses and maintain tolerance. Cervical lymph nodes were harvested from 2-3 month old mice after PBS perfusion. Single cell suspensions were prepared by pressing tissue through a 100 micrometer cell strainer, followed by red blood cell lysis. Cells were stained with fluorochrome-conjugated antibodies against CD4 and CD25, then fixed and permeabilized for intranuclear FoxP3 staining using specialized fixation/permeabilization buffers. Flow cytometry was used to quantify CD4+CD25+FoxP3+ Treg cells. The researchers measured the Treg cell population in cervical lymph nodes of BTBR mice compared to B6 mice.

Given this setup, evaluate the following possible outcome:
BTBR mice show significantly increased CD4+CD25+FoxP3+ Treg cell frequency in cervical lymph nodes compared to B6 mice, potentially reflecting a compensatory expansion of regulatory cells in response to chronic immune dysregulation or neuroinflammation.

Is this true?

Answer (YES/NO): NO